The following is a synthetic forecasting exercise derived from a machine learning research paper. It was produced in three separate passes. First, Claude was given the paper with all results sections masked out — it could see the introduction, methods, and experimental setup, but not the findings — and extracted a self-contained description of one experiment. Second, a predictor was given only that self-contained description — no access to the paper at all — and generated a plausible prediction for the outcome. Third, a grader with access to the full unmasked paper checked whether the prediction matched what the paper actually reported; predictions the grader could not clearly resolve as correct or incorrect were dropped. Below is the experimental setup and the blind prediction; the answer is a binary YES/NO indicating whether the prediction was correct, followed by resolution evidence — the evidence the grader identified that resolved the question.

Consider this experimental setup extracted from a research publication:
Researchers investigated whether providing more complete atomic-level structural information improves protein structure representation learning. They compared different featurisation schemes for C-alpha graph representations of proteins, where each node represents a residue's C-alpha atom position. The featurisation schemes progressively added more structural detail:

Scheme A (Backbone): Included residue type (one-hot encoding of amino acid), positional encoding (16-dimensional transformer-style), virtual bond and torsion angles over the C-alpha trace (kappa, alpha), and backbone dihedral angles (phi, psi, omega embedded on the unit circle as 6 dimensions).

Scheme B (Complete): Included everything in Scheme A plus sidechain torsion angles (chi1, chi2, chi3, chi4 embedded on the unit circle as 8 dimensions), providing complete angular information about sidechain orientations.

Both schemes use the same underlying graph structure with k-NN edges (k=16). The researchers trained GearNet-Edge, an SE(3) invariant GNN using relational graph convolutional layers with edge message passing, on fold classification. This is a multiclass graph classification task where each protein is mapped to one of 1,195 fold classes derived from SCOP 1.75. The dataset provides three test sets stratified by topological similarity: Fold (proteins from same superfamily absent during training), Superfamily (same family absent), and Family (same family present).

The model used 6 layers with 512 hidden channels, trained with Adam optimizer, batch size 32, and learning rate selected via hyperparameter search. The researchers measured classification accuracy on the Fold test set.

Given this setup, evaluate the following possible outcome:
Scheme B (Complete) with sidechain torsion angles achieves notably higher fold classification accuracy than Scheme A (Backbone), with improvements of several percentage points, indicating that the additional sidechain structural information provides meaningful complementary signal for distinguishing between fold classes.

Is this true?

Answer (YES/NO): NO